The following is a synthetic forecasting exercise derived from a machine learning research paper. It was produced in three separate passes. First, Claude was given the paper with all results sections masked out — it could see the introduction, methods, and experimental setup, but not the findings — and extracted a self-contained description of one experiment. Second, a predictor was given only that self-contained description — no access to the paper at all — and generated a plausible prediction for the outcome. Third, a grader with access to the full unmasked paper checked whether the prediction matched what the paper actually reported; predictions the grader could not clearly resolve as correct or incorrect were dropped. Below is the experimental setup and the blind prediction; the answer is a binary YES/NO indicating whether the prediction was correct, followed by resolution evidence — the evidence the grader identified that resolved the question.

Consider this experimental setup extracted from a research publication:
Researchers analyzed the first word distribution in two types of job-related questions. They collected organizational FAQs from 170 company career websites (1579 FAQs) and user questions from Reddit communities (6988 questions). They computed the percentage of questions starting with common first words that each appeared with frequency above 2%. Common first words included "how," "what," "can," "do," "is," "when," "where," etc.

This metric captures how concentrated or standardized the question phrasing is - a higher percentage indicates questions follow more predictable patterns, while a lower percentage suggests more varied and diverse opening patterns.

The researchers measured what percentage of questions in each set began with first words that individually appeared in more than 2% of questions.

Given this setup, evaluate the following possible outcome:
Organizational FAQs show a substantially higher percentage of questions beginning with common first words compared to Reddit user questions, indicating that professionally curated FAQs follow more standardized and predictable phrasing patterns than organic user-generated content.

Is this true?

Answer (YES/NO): YES